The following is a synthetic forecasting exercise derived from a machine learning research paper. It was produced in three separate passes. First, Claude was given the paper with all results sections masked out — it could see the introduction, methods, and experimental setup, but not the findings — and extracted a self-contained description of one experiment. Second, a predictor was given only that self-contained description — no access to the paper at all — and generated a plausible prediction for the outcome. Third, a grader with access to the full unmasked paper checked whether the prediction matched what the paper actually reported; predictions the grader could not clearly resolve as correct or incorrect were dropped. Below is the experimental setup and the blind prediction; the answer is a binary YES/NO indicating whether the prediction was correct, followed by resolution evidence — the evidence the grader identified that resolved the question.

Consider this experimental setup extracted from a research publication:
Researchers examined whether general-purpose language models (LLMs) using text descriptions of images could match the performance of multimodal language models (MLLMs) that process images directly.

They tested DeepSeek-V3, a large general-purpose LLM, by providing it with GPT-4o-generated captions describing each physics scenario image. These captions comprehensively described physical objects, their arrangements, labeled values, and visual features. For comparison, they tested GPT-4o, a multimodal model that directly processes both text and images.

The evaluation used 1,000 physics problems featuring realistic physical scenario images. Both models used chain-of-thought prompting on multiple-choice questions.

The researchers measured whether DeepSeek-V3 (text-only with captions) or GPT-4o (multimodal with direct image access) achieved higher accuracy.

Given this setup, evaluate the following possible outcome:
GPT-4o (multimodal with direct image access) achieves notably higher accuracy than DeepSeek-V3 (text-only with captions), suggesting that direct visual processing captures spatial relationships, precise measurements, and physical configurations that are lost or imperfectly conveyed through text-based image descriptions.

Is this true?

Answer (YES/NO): NO